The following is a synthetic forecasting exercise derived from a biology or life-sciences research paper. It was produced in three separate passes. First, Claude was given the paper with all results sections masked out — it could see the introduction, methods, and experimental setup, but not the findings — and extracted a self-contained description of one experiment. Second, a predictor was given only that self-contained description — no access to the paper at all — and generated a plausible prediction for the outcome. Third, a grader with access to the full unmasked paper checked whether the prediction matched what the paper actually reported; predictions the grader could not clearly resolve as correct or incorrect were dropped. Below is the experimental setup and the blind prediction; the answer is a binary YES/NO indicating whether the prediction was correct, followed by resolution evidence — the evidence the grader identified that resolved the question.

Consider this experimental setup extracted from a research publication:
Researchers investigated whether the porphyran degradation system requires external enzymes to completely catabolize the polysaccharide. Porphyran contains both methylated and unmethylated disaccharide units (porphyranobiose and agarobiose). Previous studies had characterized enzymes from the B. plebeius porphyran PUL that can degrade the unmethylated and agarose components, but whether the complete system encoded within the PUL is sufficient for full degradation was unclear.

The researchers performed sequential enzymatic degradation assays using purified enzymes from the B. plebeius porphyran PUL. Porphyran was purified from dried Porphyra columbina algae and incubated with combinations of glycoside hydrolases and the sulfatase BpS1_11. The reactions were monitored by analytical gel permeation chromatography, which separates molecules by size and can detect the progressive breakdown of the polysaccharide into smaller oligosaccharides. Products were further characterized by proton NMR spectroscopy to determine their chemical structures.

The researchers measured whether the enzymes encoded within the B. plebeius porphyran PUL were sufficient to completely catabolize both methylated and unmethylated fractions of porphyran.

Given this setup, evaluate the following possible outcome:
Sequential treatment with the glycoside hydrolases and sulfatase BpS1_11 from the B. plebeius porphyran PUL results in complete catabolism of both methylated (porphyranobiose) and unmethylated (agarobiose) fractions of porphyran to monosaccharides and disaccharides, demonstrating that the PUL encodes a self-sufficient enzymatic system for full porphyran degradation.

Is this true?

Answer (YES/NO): YES